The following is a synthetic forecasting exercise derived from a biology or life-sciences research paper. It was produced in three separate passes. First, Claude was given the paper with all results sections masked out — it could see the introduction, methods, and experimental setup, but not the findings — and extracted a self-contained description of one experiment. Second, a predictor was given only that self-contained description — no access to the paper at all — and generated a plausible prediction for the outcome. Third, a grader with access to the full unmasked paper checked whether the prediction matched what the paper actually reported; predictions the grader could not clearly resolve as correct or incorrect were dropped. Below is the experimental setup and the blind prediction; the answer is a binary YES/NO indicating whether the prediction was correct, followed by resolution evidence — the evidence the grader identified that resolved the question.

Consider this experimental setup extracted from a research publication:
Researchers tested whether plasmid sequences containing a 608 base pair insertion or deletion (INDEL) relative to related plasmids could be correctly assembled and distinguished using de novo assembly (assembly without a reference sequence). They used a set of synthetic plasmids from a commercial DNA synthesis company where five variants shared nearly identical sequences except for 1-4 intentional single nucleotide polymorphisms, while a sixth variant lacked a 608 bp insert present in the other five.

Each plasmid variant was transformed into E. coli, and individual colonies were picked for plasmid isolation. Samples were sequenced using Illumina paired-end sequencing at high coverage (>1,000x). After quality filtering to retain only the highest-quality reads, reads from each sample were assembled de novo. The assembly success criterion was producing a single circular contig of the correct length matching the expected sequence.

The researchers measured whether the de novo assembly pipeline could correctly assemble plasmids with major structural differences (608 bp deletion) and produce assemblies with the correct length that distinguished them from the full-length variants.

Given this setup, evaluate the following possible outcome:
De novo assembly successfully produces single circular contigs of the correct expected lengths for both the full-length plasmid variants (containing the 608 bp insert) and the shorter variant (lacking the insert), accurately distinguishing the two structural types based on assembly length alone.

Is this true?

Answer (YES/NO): YES